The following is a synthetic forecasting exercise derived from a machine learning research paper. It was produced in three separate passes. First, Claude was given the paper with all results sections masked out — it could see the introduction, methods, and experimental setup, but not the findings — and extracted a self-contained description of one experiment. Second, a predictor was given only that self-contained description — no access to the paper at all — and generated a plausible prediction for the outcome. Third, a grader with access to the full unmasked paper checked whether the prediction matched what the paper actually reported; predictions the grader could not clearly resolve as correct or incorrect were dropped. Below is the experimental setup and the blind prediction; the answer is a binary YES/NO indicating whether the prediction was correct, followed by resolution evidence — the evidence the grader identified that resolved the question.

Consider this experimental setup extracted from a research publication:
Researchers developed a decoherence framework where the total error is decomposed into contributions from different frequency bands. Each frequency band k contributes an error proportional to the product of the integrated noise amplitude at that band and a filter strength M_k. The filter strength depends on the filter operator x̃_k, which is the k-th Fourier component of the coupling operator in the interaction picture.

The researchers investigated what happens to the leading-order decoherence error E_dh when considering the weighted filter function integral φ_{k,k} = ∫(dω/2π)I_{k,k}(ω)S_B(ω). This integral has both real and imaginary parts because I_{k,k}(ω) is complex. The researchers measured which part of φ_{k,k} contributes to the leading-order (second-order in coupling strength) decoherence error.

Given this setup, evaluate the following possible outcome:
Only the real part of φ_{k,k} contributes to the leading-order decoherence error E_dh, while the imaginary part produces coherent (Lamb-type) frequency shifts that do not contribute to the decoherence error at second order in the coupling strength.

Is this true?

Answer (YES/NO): YES